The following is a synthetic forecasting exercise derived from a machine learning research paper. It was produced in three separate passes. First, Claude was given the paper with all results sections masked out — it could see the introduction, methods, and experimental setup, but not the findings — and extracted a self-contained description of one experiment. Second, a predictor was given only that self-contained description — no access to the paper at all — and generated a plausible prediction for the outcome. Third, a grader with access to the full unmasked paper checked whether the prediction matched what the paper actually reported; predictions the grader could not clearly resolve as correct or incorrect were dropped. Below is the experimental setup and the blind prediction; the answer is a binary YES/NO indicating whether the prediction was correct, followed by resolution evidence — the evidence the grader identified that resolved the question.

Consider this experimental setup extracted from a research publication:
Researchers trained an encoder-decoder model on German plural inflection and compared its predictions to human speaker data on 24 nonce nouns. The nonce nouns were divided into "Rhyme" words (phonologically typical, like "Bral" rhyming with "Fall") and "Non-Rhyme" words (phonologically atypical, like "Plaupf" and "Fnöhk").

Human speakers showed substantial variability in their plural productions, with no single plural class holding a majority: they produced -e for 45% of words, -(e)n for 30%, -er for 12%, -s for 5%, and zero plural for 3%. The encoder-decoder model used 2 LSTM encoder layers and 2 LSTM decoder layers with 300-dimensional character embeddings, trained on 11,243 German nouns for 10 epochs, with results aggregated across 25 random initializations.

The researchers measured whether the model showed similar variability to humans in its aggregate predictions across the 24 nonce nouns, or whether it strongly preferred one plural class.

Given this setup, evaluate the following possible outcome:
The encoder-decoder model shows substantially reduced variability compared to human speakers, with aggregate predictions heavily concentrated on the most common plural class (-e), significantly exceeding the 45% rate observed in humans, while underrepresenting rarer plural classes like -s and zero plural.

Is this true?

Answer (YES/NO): YES